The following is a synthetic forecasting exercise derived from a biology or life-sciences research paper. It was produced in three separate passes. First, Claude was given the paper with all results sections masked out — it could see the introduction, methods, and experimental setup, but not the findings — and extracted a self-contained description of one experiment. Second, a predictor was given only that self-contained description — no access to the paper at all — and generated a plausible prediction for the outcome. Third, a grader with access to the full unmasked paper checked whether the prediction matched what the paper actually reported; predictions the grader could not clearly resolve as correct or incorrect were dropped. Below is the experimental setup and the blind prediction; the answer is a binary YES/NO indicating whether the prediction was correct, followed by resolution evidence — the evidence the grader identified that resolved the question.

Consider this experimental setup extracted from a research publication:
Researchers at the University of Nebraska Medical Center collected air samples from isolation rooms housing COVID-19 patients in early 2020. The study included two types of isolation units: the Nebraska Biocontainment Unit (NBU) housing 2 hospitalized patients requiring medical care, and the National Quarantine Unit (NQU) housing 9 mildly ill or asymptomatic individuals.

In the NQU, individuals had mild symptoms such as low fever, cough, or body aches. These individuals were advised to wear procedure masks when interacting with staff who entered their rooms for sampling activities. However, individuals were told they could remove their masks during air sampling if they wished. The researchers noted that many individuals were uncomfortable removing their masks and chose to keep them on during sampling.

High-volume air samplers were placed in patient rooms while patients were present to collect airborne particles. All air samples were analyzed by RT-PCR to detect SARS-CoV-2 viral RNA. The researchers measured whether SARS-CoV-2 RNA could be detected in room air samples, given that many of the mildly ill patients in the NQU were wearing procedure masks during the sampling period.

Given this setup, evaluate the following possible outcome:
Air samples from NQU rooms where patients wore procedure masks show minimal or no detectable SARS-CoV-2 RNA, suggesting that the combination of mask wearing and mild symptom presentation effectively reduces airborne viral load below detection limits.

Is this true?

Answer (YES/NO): NO